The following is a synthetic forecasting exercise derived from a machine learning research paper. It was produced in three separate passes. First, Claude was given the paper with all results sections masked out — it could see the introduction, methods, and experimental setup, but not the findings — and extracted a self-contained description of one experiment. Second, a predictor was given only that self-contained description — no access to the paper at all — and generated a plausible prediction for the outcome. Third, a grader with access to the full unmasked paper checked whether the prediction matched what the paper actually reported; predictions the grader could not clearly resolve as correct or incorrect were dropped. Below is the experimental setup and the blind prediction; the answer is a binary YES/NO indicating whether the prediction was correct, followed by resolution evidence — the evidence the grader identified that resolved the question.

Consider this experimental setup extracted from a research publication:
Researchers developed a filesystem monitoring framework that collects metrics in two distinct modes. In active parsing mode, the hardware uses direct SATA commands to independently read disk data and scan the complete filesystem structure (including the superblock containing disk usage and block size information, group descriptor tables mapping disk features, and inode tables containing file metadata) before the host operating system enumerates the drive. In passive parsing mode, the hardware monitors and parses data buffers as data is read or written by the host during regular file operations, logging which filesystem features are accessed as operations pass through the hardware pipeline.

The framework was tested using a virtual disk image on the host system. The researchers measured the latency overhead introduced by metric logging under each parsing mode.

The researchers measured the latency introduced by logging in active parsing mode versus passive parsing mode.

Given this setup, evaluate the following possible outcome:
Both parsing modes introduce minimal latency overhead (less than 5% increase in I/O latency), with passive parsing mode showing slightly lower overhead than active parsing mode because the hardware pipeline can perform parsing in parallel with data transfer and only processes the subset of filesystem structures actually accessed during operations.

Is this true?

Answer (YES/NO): NO